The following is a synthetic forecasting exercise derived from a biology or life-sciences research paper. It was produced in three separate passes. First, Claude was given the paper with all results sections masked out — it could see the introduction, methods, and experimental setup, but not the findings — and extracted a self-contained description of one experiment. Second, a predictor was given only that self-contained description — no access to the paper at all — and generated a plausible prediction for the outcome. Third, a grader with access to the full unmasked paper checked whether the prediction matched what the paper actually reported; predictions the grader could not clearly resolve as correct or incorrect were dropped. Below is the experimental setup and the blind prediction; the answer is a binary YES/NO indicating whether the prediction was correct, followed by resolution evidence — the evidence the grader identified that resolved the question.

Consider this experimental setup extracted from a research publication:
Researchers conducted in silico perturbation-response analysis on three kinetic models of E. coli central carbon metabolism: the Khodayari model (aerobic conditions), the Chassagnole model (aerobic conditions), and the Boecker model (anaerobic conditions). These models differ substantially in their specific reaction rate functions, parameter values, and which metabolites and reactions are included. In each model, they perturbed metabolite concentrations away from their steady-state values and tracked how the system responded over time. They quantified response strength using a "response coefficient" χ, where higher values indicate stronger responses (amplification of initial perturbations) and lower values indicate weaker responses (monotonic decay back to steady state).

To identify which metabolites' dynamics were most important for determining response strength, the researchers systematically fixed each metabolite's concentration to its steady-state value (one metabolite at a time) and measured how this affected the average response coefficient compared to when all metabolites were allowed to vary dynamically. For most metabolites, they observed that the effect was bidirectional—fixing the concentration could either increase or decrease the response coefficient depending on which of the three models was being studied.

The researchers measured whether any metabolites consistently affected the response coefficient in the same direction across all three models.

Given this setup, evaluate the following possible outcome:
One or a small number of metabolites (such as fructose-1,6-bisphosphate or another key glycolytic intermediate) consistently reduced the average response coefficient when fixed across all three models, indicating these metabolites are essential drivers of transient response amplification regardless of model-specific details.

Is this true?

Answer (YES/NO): NO